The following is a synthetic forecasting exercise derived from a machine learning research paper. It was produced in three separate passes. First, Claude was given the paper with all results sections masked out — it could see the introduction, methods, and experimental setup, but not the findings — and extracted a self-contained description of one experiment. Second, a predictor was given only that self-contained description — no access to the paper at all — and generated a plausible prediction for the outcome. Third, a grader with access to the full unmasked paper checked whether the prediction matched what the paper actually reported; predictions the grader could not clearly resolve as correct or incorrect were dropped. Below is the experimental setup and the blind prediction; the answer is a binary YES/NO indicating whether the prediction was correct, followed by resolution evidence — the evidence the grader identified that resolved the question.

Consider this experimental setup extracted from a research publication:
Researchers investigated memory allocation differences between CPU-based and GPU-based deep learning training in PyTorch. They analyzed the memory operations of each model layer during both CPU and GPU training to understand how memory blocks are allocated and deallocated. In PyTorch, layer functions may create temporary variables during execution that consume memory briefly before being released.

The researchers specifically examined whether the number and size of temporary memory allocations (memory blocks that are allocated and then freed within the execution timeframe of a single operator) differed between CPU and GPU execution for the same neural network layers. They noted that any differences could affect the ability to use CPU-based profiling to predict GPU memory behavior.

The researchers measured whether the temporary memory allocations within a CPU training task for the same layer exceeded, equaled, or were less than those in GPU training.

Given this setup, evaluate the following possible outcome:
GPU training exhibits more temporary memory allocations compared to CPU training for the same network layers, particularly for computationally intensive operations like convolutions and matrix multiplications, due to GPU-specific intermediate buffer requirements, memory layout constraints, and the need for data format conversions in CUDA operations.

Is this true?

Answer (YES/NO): NO